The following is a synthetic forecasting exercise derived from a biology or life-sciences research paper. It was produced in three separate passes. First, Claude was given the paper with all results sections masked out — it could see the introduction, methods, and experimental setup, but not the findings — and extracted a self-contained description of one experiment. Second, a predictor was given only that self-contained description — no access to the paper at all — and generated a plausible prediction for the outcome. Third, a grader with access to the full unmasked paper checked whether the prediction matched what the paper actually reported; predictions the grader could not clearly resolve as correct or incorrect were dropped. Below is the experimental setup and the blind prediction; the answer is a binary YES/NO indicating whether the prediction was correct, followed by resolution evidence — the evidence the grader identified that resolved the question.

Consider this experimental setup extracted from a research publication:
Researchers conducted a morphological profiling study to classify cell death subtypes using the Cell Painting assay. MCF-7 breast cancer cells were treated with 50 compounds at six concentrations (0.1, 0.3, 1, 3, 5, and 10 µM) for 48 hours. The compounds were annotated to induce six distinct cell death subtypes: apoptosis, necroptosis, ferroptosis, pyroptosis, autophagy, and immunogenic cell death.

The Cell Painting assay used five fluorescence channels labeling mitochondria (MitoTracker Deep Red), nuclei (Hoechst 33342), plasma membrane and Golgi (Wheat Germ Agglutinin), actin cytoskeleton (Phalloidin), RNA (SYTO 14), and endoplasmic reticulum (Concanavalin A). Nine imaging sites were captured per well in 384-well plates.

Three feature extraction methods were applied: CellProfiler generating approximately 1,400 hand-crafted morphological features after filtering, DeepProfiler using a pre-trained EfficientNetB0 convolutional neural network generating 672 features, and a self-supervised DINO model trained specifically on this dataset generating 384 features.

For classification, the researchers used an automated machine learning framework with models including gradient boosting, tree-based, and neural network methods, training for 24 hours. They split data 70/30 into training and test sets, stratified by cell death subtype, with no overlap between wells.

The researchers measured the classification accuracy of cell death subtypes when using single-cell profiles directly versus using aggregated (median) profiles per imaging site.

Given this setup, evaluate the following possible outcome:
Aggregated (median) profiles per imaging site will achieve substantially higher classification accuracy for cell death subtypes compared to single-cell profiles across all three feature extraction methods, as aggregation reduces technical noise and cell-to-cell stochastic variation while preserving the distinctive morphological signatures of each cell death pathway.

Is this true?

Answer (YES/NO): YES